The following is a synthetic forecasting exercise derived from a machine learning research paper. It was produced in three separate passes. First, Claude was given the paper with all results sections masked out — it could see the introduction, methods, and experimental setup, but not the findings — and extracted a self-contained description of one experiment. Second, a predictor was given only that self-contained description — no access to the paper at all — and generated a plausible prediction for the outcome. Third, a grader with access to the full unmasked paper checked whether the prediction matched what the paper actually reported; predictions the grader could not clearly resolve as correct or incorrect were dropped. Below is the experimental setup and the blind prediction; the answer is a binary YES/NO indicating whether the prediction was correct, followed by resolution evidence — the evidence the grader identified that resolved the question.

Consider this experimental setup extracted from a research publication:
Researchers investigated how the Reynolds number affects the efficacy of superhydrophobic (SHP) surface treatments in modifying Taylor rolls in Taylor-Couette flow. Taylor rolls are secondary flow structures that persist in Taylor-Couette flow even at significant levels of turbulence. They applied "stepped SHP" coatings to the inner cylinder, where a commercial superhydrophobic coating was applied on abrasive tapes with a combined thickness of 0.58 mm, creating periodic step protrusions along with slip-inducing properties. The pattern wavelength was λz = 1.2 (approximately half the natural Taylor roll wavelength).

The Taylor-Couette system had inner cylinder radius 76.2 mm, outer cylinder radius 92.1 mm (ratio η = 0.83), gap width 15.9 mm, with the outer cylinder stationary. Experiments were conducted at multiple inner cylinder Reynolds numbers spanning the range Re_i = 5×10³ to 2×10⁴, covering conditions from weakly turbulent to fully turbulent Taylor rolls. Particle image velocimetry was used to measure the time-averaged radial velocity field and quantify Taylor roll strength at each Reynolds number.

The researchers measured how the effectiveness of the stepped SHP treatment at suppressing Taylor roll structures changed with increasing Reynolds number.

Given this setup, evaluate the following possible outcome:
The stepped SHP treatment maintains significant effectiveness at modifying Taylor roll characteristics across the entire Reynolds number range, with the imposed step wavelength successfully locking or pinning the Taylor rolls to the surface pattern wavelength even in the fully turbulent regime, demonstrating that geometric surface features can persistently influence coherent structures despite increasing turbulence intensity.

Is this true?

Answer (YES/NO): NO